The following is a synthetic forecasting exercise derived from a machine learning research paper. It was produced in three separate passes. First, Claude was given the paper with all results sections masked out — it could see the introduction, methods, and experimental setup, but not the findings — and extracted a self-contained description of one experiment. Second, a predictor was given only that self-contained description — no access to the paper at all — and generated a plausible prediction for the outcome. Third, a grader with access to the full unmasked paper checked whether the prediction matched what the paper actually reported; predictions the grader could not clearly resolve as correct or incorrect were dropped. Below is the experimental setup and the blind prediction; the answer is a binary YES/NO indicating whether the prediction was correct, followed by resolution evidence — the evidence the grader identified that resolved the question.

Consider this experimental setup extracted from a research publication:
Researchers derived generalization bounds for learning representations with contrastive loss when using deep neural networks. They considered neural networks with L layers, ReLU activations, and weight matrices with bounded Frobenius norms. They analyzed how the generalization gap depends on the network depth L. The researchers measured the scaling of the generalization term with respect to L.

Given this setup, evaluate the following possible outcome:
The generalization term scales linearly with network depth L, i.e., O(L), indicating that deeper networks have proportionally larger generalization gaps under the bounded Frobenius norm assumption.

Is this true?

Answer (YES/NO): NO